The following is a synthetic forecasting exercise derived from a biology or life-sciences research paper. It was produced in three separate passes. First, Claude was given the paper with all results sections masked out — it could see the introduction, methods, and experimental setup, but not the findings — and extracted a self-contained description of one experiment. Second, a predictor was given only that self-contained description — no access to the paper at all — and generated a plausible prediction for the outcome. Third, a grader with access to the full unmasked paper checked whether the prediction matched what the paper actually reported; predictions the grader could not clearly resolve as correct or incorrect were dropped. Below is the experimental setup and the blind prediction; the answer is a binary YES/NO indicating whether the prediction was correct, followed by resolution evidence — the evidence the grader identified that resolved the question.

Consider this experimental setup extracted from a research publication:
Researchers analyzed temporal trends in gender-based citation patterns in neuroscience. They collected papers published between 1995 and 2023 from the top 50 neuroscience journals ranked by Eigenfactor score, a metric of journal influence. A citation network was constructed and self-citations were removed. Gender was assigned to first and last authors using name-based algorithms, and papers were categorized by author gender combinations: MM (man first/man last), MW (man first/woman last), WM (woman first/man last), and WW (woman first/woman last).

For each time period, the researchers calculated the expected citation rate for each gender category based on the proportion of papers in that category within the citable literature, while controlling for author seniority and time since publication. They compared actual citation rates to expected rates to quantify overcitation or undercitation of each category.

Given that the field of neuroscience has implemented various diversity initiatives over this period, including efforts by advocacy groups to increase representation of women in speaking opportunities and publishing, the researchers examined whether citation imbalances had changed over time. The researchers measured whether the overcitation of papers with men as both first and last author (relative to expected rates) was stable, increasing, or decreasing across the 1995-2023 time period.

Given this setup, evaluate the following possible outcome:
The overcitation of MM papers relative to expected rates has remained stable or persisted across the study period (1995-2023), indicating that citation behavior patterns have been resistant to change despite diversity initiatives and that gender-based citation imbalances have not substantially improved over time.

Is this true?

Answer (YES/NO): NO